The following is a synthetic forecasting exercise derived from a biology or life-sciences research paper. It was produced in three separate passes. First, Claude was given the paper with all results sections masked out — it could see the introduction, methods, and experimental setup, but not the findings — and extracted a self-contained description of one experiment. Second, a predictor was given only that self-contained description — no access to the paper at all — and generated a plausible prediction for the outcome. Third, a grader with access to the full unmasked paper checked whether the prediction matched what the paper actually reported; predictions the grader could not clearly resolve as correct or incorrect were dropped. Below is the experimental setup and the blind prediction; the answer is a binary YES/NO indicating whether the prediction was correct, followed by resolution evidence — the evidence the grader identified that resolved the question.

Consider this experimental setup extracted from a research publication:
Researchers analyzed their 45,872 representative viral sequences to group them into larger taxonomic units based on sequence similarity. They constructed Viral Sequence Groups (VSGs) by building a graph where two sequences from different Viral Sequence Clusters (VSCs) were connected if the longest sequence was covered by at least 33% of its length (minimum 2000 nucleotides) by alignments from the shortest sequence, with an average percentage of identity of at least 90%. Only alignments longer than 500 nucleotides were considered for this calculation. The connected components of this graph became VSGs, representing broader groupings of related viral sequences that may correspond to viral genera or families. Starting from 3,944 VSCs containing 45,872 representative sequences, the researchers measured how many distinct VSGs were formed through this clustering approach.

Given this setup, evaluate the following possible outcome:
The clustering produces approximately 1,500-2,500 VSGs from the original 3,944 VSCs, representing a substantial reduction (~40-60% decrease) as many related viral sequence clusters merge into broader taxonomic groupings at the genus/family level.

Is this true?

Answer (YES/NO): NO